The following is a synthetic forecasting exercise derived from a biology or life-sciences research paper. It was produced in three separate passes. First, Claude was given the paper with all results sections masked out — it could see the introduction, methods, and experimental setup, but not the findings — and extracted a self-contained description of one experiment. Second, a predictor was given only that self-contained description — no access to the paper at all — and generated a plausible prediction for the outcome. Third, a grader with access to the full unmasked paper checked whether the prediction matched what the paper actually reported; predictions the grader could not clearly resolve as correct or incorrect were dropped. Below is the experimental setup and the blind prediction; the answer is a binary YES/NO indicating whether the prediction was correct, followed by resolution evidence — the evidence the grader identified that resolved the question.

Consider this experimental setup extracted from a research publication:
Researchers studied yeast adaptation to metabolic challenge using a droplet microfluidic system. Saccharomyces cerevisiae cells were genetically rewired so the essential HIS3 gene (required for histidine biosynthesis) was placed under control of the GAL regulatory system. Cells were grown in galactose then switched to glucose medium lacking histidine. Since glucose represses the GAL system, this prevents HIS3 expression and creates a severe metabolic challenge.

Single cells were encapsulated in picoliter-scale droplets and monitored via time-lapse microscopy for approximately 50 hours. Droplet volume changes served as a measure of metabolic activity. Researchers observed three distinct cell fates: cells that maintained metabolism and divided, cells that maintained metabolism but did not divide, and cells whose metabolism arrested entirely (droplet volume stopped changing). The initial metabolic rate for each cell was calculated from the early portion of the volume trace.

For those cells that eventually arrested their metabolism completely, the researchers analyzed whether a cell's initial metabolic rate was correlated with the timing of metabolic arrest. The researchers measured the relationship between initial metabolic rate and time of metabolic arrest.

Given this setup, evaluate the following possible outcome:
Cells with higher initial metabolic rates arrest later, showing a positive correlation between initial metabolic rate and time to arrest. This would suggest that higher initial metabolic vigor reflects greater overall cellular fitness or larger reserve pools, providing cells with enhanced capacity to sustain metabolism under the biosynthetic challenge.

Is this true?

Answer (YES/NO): NO